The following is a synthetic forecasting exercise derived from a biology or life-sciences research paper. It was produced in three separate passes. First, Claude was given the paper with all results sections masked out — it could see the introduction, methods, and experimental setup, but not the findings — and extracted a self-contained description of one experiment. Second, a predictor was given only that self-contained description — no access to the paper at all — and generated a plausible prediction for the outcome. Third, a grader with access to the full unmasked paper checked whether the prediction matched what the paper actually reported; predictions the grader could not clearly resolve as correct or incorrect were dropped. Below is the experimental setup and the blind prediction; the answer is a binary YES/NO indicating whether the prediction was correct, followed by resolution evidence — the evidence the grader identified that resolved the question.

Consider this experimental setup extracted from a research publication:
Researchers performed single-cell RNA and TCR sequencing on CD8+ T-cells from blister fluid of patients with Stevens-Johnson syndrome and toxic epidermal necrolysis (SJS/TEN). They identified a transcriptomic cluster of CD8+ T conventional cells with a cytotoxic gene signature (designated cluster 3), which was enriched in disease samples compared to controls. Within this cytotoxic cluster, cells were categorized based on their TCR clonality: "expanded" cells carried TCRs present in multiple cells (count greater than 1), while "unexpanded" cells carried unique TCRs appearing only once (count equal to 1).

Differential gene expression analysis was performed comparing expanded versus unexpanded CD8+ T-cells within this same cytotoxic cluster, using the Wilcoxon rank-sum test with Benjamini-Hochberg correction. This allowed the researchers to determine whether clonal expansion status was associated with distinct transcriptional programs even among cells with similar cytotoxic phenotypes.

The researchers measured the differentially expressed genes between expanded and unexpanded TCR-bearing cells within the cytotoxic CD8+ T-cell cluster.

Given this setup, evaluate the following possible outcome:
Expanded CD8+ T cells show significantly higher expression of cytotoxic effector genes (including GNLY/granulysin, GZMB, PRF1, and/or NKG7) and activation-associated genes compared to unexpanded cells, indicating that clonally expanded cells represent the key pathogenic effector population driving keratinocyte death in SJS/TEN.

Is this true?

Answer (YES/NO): YES